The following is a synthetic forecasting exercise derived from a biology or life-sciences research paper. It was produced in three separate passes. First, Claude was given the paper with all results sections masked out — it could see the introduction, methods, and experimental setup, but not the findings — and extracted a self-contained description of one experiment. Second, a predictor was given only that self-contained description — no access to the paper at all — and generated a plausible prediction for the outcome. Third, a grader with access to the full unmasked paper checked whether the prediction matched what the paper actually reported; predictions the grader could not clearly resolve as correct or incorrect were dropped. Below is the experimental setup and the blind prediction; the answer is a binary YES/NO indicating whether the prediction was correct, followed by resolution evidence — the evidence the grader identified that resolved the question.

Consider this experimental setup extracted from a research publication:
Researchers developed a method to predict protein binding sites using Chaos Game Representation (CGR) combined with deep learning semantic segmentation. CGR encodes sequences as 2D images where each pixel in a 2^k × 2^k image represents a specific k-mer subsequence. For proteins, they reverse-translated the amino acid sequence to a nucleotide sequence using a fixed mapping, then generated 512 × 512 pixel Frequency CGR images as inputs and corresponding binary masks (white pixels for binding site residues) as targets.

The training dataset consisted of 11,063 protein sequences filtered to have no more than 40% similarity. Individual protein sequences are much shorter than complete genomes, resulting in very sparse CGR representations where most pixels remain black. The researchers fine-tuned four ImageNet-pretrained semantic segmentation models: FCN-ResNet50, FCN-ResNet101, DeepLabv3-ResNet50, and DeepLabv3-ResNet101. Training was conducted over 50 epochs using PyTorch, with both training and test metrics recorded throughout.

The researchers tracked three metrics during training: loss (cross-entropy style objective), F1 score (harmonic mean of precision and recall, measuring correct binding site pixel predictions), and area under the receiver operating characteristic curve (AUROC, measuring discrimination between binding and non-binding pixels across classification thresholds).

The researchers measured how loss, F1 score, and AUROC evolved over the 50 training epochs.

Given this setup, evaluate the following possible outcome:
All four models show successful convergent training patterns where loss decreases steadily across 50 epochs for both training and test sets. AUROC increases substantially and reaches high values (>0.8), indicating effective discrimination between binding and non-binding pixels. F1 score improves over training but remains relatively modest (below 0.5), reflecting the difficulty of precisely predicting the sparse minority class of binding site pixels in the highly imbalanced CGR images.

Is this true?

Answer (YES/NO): NO